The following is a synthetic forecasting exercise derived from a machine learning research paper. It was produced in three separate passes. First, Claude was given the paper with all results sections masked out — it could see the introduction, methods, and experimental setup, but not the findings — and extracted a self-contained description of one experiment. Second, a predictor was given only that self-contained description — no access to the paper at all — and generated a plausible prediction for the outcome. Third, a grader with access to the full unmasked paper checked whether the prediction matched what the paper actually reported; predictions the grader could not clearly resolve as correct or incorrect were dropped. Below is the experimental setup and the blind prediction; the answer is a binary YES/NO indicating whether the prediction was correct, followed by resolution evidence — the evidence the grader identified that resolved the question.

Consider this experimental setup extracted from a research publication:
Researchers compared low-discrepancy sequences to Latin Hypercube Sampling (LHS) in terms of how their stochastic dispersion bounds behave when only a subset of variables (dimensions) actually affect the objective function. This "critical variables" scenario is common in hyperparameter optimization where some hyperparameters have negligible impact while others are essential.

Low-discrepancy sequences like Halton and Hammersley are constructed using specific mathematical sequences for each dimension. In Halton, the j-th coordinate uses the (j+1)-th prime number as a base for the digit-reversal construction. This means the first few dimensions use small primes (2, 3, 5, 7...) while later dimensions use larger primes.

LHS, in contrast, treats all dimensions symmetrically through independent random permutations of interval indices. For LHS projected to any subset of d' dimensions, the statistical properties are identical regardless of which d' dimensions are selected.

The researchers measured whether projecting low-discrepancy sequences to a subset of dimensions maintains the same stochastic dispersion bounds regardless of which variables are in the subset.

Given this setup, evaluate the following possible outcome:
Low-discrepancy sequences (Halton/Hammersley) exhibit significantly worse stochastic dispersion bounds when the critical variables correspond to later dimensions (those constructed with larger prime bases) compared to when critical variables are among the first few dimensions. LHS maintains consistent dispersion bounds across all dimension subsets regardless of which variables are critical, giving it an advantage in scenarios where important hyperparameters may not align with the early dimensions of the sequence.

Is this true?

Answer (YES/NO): YES